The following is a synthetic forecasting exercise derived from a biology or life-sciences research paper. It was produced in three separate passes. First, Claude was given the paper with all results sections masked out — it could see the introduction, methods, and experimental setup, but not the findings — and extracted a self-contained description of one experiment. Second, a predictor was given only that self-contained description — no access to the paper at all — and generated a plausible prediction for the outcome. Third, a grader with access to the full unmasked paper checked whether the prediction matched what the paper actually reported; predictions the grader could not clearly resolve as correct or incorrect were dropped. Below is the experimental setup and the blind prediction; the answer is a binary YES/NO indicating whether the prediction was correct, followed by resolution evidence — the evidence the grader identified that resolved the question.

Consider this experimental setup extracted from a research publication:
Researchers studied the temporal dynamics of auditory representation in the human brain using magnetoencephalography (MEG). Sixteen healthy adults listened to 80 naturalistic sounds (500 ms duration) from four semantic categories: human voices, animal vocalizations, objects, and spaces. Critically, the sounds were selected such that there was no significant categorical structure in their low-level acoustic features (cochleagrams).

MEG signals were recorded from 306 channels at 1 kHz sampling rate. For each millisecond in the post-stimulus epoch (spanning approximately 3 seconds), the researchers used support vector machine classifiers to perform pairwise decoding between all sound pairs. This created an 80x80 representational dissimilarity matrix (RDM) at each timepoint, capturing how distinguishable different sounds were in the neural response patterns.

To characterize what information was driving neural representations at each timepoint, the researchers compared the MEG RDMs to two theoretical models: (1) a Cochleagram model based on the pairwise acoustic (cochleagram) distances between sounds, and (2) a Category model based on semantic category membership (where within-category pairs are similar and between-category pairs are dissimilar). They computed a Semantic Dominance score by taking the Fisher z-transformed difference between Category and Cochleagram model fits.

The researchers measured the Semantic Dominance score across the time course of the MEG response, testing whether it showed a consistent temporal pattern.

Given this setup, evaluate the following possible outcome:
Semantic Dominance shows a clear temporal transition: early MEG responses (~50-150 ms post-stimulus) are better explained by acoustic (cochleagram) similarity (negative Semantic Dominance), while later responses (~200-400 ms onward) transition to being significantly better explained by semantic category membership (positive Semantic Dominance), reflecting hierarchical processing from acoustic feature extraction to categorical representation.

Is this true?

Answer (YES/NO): NO